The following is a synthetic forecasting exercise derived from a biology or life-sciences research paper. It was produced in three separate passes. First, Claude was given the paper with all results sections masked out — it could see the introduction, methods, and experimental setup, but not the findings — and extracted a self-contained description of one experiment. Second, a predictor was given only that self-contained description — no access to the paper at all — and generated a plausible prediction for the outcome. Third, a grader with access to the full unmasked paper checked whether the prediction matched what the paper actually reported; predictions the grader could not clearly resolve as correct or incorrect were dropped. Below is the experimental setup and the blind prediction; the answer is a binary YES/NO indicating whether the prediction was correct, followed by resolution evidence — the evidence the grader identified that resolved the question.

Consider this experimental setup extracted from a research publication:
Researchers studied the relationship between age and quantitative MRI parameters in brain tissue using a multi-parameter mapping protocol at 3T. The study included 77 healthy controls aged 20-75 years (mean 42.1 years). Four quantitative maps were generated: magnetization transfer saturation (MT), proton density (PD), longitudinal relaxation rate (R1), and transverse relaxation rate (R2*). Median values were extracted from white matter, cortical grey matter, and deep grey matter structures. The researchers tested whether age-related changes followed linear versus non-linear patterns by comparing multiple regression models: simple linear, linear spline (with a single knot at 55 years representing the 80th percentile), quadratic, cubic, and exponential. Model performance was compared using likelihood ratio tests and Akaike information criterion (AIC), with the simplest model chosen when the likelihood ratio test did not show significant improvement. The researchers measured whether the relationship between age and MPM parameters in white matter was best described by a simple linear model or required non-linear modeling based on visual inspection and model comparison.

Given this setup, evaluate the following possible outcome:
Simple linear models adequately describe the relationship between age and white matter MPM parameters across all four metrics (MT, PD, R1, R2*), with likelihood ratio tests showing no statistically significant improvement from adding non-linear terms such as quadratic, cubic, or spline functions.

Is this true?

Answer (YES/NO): NO